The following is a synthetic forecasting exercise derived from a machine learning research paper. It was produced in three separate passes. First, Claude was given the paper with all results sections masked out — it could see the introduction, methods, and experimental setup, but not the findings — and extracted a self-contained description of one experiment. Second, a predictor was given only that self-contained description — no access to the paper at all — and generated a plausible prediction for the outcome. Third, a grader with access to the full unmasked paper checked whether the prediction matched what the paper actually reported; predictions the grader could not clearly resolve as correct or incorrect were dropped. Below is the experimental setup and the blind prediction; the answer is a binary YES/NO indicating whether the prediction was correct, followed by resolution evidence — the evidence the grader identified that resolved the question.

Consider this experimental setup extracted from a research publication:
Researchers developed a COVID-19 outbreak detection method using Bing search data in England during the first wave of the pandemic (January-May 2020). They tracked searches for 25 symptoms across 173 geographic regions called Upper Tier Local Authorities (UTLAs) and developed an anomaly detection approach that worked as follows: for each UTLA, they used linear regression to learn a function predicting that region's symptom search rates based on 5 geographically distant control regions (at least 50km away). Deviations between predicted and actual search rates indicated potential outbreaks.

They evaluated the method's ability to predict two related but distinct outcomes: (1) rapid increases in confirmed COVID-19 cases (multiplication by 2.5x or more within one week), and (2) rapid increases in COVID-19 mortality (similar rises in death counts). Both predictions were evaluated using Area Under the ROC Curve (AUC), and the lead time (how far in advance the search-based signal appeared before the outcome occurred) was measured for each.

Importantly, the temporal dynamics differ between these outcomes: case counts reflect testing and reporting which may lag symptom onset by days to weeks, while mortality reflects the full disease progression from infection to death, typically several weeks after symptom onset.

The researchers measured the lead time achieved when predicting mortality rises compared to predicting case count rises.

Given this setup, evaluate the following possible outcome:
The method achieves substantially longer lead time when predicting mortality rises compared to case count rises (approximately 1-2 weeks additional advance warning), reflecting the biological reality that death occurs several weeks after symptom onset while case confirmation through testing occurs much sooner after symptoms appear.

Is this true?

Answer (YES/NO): YES